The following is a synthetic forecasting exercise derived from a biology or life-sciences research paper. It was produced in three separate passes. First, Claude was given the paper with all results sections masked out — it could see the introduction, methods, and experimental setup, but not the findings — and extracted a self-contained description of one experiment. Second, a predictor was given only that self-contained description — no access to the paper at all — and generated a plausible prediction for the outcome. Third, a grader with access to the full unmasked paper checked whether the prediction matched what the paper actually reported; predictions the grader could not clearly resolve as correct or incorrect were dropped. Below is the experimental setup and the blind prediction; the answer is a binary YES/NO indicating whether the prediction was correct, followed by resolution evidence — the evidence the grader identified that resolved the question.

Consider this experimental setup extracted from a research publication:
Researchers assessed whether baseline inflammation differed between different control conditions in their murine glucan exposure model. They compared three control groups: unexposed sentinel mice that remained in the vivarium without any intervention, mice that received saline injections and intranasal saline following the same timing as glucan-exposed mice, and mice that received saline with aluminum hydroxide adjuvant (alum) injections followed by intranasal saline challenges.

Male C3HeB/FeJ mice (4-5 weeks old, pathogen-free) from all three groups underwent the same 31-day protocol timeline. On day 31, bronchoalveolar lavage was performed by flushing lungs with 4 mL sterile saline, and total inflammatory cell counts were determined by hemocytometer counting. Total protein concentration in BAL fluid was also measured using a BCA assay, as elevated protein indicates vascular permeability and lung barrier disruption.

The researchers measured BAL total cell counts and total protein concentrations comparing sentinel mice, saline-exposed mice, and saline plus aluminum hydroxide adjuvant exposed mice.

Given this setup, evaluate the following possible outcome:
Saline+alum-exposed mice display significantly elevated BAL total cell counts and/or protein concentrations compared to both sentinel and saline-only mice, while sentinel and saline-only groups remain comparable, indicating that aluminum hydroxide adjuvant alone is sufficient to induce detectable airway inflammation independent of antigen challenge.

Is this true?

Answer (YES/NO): NO